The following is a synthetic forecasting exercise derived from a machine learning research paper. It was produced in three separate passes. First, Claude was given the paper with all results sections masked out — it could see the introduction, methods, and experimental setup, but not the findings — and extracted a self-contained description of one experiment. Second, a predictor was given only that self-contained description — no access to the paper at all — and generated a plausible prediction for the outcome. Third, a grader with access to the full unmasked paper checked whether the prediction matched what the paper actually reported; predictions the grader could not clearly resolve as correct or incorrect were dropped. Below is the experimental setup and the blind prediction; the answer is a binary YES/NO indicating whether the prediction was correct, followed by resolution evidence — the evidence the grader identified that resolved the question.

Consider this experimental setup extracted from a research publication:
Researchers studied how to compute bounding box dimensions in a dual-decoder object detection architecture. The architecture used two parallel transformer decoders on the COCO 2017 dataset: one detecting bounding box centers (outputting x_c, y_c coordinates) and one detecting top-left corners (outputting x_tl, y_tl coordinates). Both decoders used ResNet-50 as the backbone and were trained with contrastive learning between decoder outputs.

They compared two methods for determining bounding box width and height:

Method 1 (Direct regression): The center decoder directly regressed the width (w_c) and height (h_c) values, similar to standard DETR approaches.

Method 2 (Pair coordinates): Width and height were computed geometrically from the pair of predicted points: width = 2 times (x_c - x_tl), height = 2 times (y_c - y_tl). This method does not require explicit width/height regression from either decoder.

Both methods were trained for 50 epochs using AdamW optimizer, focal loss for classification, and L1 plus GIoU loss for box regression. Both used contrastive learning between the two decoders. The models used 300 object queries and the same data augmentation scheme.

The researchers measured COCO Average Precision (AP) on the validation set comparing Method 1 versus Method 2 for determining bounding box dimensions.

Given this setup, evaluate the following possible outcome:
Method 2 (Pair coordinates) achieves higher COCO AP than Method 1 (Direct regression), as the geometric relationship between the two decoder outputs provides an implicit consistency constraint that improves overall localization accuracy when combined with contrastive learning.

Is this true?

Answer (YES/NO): YES